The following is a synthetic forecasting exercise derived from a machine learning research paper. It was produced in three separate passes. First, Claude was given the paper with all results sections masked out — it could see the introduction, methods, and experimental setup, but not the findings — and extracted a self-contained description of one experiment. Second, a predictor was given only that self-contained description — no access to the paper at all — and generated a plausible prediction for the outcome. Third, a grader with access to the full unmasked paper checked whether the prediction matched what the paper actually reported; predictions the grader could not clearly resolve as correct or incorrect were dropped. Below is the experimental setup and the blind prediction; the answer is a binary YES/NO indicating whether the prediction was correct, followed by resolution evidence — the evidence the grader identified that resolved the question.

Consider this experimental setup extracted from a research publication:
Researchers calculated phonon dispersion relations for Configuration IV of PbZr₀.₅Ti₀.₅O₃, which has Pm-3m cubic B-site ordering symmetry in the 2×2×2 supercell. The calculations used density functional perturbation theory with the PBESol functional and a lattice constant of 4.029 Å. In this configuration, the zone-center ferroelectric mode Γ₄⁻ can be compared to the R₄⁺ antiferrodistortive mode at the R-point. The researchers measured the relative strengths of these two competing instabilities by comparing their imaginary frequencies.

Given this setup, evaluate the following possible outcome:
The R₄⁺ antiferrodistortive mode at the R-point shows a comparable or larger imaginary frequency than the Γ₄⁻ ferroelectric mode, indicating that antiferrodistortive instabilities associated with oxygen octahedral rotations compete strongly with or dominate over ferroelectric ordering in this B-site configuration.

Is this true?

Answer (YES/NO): NO